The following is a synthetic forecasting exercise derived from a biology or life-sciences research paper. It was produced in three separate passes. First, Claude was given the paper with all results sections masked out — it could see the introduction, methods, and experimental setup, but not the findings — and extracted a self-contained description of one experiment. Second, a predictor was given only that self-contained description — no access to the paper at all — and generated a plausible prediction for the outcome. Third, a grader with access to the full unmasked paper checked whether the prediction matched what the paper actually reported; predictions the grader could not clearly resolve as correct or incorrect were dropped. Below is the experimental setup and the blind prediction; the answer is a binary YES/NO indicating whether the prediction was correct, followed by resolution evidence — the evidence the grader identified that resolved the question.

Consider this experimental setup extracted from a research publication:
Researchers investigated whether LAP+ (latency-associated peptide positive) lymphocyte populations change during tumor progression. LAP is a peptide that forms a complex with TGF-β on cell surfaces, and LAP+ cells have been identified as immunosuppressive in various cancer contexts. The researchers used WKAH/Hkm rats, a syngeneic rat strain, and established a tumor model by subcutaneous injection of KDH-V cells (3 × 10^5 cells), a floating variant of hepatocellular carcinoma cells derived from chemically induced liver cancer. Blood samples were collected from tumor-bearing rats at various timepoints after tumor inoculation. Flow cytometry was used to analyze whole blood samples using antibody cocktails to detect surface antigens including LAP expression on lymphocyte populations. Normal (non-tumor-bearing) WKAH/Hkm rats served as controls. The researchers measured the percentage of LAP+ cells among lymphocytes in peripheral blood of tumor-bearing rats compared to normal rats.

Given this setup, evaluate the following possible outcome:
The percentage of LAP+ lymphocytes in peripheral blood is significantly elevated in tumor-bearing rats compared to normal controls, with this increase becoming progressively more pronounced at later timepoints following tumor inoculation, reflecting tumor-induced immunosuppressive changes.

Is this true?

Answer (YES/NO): NO